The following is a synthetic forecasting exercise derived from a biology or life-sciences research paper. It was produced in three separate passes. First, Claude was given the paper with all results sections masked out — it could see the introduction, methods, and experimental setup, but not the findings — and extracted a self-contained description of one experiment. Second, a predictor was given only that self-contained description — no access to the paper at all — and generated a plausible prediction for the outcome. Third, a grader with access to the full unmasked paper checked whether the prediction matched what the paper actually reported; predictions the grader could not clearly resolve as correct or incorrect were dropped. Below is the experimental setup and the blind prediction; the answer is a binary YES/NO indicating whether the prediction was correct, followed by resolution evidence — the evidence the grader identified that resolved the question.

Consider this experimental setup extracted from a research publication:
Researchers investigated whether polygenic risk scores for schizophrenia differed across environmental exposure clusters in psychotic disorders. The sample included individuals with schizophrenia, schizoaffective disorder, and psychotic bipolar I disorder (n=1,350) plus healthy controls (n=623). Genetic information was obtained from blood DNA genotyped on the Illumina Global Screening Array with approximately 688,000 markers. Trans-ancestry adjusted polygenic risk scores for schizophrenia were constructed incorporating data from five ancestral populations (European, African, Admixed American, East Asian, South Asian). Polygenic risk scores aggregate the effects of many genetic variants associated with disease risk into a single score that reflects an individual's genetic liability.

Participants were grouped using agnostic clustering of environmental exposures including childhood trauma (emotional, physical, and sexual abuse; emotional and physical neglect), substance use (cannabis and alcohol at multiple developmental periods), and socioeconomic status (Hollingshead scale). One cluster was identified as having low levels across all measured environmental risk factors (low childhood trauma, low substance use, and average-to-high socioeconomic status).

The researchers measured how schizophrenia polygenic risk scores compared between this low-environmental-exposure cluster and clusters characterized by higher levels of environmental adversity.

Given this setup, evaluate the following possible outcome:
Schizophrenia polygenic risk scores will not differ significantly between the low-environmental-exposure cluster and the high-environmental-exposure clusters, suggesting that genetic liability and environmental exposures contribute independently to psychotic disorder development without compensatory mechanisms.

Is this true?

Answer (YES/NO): YES